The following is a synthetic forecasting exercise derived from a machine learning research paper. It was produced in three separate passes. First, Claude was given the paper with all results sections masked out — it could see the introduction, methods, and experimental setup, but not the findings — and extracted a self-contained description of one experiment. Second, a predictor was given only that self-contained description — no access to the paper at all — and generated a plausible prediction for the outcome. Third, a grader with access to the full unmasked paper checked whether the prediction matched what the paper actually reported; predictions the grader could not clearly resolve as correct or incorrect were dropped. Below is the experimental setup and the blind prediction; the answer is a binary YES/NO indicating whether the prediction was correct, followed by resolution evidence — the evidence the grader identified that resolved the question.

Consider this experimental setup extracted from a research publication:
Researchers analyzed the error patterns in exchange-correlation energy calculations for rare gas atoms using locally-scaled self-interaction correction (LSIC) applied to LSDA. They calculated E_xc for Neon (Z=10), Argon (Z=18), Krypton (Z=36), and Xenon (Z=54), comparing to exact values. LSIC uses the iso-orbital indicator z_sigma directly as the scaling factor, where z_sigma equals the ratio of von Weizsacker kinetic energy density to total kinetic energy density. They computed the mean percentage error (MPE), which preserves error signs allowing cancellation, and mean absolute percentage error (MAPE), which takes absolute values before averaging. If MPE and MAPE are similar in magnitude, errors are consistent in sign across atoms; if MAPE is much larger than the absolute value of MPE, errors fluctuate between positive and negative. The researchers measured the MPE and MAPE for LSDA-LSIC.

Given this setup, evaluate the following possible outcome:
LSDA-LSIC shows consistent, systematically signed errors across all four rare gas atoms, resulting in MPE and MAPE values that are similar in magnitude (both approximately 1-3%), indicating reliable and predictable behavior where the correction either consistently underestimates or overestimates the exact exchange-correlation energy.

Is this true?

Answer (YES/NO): NO